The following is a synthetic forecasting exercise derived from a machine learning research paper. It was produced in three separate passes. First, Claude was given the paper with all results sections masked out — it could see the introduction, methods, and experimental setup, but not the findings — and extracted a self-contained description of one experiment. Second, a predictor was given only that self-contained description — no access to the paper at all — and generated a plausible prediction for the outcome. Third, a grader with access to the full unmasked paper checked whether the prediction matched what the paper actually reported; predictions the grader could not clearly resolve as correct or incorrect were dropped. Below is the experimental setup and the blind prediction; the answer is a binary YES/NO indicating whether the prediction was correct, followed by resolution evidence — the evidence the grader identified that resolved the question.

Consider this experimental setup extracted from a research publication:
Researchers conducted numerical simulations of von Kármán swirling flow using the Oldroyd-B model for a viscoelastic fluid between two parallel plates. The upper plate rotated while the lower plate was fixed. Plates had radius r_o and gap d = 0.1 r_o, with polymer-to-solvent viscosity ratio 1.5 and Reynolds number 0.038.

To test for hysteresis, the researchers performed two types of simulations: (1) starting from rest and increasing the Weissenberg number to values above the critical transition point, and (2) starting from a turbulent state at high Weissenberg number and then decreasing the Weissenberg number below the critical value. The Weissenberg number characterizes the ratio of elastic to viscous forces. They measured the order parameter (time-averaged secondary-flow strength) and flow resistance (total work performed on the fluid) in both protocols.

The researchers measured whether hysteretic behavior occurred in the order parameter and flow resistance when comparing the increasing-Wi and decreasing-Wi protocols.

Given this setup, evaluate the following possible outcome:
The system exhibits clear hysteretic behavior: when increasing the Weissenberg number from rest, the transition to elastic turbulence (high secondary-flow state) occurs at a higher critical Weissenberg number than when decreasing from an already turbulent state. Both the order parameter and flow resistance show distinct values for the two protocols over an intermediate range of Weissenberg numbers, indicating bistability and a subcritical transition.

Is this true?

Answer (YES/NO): YES